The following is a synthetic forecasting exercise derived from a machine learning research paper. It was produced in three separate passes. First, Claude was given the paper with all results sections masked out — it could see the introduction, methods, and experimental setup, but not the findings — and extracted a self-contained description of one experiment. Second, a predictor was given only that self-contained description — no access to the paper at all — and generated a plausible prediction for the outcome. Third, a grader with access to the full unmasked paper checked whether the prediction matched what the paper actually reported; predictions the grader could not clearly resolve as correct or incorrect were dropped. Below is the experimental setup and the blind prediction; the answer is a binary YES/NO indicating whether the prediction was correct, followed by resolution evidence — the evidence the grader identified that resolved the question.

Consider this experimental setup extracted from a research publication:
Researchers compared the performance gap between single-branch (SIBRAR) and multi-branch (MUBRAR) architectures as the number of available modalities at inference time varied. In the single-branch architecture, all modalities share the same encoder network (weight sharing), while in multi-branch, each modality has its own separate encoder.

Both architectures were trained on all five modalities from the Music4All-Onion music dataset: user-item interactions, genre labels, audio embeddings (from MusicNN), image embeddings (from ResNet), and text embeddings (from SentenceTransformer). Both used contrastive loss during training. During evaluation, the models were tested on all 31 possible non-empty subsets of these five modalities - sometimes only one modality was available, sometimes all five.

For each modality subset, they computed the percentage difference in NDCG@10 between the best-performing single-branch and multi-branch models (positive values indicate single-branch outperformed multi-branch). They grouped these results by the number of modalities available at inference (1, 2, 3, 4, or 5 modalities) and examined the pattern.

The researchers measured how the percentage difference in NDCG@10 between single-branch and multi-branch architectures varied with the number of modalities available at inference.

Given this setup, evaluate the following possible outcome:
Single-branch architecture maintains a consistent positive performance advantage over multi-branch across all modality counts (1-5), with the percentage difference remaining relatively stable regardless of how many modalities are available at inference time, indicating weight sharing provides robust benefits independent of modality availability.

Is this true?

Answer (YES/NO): NO